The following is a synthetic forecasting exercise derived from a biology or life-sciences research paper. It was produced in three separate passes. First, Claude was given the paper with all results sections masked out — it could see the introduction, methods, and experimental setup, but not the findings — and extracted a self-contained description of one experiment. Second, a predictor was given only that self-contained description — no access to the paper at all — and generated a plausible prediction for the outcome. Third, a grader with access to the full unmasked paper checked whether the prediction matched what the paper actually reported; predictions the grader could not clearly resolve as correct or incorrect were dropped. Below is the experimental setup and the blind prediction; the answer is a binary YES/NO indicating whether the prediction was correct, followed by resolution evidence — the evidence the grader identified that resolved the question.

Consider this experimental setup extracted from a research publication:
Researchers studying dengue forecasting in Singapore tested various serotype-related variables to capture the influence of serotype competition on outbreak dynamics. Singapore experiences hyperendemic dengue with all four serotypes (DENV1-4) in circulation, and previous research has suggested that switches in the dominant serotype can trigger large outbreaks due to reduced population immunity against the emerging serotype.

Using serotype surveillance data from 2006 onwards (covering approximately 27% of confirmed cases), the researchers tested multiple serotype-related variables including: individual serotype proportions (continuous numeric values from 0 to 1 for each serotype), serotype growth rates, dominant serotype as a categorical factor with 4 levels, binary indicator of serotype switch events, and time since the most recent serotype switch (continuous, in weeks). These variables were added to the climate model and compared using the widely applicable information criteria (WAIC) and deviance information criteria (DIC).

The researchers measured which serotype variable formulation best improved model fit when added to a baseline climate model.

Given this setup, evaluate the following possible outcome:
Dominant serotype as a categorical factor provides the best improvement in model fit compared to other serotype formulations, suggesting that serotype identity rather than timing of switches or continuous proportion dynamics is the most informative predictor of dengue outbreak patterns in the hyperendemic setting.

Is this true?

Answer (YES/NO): NO